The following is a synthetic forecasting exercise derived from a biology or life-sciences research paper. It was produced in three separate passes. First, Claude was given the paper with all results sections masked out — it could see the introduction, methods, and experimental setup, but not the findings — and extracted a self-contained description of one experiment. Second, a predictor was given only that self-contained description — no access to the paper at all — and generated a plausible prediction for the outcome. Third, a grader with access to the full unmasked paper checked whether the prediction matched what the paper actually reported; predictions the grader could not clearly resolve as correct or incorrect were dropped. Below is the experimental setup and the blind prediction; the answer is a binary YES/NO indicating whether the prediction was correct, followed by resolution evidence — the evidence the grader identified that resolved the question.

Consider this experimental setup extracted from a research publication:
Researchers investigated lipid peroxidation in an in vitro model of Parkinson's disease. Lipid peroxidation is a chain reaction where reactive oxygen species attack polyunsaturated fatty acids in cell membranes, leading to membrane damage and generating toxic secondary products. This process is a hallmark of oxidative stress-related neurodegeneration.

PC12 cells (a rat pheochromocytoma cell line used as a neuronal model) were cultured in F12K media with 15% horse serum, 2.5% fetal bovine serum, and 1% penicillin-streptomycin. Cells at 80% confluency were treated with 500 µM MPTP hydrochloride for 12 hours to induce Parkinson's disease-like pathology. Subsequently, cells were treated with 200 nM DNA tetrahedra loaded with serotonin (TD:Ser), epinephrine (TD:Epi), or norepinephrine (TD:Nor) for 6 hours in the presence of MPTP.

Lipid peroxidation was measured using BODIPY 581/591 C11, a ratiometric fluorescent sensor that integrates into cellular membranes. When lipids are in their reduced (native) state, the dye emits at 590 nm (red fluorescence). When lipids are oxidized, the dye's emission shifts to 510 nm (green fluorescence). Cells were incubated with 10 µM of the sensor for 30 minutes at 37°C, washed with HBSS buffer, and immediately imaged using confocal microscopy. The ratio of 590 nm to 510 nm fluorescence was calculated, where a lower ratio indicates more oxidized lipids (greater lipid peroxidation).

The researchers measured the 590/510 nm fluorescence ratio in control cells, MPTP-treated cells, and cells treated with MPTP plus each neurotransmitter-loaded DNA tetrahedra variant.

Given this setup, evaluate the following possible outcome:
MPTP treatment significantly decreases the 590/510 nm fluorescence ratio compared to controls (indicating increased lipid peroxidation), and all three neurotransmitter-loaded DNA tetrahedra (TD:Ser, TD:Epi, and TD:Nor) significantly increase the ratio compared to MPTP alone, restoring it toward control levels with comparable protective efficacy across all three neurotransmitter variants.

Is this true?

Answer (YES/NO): NO